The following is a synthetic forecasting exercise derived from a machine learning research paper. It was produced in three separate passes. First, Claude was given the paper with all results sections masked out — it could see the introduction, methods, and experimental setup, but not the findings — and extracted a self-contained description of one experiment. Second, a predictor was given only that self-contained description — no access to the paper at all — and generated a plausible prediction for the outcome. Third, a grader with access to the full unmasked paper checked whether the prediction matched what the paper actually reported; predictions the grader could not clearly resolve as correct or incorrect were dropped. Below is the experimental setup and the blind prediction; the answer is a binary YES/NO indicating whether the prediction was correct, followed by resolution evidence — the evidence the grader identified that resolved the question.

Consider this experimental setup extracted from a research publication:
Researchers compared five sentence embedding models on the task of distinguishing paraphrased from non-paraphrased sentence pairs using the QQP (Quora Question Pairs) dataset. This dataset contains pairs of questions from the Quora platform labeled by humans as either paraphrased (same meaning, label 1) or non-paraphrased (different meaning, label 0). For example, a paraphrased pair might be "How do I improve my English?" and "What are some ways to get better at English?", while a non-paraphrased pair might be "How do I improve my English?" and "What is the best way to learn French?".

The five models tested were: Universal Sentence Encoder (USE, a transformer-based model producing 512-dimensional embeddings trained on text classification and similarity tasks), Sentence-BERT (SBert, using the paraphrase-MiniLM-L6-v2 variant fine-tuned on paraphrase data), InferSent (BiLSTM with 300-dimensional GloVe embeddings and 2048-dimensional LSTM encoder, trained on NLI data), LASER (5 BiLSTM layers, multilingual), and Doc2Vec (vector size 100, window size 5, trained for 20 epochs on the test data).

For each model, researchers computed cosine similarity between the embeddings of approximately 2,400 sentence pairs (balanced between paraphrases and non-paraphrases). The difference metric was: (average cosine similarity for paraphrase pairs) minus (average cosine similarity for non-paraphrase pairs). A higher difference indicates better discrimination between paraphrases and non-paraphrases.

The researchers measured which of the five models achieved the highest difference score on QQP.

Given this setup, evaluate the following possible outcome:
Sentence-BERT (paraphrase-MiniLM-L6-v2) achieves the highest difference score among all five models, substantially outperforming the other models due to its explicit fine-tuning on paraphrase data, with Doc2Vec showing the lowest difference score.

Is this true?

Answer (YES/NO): YES